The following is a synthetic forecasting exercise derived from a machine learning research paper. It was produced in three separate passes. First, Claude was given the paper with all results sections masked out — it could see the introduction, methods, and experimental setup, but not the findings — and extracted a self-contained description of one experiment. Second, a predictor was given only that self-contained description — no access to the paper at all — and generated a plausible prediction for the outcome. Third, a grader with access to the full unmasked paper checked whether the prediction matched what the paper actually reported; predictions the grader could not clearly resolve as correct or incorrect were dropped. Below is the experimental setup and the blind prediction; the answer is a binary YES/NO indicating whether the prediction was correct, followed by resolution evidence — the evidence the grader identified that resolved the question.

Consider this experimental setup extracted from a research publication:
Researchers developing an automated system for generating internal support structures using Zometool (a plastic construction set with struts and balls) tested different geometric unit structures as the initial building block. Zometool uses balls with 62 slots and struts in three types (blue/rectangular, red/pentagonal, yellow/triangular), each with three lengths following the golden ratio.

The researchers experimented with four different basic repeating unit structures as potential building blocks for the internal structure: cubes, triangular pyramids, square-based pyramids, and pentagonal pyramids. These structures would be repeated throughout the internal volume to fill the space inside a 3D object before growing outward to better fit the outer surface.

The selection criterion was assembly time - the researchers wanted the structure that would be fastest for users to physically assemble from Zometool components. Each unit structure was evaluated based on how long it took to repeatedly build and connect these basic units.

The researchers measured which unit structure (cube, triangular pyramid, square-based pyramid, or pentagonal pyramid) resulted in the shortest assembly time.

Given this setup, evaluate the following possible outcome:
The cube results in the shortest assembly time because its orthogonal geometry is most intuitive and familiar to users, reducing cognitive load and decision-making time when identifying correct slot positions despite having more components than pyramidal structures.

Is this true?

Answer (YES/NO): YES